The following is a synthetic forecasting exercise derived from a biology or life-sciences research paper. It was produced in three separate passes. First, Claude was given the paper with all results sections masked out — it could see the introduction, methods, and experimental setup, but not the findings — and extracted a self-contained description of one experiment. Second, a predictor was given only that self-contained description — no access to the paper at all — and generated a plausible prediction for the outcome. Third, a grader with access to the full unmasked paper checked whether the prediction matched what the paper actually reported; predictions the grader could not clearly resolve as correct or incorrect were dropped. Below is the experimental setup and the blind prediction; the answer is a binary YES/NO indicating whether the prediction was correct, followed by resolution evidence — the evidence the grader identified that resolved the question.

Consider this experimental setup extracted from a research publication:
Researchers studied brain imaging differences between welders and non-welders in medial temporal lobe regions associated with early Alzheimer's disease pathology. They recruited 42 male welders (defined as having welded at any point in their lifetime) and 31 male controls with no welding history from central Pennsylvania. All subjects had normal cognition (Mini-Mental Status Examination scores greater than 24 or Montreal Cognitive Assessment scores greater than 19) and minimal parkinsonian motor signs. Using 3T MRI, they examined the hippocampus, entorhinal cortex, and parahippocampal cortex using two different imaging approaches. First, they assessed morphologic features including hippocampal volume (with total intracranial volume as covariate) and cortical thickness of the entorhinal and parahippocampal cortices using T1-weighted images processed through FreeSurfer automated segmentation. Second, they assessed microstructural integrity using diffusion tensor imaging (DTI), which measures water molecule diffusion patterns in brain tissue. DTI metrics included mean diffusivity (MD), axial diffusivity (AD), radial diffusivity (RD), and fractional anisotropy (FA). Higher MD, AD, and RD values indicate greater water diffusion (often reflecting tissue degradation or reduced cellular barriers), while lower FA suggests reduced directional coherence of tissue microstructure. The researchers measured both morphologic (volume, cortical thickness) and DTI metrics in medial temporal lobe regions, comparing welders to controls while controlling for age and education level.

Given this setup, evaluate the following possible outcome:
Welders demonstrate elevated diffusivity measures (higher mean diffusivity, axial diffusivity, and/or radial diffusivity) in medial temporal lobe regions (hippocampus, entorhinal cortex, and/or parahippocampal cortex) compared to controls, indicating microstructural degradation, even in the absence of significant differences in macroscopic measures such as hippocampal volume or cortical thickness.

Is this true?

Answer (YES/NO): YES